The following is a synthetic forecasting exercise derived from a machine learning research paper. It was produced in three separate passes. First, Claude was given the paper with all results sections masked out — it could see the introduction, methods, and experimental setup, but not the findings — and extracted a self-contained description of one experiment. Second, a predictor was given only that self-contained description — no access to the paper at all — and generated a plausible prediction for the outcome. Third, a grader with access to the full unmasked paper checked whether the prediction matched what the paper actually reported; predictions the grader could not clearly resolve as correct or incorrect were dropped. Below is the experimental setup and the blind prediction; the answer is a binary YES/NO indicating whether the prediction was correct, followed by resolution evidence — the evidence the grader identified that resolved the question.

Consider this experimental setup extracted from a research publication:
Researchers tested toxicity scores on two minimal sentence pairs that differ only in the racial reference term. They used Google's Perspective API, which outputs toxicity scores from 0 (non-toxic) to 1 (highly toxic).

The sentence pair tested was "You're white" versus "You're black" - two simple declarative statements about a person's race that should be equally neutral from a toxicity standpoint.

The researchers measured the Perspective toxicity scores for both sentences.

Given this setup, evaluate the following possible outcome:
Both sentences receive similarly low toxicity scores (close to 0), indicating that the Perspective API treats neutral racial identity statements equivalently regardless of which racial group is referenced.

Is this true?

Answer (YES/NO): NO